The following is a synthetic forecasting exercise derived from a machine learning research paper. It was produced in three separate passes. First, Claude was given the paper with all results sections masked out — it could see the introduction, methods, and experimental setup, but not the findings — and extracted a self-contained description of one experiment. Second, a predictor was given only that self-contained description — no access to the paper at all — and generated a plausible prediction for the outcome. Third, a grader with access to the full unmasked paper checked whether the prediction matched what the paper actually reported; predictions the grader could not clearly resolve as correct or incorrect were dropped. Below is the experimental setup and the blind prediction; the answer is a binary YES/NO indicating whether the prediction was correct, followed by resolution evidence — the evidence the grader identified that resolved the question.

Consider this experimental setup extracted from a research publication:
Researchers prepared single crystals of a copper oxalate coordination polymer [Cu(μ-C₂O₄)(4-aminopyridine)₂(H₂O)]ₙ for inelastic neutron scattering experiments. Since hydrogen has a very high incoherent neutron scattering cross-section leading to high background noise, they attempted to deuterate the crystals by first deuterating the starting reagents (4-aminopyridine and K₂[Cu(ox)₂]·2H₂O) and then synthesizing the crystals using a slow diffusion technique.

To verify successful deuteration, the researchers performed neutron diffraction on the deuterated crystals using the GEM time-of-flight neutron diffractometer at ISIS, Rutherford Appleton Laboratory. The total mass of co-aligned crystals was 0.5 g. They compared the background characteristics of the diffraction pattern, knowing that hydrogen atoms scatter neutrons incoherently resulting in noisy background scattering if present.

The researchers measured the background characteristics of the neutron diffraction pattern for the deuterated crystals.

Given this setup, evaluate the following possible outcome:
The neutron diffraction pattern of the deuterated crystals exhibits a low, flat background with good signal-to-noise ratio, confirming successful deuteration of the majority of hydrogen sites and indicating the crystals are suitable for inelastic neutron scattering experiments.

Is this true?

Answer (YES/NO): YES